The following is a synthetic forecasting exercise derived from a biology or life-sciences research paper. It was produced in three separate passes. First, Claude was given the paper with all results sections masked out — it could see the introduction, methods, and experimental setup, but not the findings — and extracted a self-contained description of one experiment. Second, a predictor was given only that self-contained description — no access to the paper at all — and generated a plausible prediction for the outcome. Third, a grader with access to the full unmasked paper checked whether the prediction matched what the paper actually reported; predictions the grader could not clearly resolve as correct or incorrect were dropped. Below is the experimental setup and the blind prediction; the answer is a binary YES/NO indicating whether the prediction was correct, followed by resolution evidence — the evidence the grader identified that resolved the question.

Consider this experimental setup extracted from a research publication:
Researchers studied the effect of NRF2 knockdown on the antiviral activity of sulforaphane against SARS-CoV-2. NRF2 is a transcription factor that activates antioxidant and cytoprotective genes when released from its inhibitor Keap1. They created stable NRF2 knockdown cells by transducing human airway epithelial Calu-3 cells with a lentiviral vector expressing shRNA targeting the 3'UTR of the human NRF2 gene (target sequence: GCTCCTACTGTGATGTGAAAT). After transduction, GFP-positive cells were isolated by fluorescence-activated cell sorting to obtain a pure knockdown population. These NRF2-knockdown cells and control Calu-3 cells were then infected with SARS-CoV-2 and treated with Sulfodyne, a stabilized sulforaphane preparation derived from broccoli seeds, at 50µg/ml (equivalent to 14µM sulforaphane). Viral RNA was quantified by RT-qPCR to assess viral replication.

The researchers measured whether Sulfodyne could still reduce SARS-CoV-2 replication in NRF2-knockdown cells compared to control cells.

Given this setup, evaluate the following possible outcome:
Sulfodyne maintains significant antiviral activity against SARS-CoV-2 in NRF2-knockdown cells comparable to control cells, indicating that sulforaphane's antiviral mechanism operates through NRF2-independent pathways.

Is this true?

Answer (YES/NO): YES